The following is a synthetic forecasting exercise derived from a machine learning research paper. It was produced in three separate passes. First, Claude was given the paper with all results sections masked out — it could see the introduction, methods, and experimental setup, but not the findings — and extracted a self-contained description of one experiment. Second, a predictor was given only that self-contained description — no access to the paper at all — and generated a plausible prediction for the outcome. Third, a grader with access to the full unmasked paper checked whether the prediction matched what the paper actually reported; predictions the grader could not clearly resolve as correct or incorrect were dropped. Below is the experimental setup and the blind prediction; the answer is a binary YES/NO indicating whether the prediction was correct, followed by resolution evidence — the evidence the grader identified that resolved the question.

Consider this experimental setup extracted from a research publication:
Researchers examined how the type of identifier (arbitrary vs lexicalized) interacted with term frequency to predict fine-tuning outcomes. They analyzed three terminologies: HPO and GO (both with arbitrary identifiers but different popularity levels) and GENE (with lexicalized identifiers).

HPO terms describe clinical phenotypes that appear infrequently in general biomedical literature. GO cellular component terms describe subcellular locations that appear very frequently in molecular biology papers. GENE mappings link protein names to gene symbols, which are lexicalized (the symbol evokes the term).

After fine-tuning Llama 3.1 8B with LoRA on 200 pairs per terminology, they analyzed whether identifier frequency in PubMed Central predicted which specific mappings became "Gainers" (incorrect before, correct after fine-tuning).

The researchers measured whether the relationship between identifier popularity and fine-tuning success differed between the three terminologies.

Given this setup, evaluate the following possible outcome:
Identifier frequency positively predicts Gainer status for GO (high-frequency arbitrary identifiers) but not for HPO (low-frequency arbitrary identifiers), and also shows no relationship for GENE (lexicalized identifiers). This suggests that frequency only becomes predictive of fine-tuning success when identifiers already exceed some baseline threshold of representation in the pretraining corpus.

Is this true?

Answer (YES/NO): NO